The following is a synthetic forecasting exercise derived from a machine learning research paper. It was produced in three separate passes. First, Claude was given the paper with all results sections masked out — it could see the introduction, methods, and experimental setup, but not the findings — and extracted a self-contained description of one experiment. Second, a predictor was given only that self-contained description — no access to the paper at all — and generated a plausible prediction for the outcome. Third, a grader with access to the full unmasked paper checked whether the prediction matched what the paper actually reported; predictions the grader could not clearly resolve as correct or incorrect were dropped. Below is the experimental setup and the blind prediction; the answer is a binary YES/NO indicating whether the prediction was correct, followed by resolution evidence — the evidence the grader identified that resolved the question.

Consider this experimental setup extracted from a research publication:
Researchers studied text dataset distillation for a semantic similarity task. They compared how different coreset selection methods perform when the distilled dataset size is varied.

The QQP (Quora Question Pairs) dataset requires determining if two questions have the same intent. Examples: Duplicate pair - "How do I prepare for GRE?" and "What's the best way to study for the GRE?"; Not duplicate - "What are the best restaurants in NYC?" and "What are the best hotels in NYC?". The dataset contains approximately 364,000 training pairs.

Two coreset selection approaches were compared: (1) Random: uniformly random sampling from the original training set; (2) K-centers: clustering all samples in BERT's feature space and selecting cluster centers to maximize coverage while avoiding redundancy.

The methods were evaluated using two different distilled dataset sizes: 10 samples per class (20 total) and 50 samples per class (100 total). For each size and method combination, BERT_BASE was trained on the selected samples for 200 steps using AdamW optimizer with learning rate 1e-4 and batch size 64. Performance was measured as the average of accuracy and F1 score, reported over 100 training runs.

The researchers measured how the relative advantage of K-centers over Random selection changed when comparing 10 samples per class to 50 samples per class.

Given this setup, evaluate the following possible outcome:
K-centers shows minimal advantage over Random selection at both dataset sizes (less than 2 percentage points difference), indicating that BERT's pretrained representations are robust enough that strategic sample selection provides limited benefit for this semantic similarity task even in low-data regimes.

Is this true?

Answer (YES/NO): NO